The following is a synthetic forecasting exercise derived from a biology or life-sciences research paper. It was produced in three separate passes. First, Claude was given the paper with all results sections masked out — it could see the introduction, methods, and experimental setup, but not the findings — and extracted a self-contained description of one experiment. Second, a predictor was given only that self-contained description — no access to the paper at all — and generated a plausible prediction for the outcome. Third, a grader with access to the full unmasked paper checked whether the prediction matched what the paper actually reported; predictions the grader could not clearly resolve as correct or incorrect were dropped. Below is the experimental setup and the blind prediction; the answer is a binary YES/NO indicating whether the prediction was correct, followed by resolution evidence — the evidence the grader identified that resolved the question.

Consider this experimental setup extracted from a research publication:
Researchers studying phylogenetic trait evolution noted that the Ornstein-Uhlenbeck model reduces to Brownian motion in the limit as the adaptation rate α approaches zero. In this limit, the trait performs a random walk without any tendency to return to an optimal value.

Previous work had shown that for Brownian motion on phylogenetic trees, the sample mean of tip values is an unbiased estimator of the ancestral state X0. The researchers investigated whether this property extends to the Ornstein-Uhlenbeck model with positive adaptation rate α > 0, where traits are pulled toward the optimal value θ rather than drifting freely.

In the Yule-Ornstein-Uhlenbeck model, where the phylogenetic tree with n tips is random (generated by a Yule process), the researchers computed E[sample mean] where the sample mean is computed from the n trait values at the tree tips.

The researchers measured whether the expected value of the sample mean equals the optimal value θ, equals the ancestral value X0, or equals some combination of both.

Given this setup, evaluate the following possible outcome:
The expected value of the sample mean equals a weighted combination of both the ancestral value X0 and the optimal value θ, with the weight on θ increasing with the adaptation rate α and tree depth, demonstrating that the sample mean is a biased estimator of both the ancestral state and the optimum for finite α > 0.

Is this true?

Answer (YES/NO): YES